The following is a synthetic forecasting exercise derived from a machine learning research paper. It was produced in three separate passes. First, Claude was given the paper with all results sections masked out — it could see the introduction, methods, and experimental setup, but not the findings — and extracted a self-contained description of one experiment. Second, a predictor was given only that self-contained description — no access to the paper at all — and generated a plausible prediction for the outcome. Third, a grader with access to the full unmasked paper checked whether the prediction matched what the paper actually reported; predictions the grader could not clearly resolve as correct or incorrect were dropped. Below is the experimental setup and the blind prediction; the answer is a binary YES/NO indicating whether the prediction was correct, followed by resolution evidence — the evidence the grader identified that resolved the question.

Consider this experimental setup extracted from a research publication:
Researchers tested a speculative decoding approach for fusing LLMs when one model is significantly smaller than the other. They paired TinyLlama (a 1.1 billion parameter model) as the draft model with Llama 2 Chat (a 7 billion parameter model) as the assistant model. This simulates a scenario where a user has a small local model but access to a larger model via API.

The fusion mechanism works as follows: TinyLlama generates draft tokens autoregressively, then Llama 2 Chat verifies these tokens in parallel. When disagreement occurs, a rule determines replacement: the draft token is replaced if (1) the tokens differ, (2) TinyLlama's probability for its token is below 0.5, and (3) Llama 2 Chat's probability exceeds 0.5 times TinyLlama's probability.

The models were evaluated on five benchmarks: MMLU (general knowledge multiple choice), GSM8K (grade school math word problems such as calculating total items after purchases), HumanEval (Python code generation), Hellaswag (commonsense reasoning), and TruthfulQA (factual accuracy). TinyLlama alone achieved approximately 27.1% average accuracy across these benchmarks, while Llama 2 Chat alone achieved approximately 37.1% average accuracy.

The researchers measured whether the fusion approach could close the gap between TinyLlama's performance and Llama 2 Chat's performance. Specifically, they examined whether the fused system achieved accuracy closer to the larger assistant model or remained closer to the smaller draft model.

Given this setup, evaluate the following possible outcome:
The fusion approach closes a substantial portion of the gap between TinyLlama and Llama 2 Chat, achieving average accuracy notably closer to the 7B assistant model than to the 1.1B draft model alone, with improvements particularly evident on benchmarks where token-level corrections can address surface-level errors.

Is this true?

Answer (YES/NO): YES